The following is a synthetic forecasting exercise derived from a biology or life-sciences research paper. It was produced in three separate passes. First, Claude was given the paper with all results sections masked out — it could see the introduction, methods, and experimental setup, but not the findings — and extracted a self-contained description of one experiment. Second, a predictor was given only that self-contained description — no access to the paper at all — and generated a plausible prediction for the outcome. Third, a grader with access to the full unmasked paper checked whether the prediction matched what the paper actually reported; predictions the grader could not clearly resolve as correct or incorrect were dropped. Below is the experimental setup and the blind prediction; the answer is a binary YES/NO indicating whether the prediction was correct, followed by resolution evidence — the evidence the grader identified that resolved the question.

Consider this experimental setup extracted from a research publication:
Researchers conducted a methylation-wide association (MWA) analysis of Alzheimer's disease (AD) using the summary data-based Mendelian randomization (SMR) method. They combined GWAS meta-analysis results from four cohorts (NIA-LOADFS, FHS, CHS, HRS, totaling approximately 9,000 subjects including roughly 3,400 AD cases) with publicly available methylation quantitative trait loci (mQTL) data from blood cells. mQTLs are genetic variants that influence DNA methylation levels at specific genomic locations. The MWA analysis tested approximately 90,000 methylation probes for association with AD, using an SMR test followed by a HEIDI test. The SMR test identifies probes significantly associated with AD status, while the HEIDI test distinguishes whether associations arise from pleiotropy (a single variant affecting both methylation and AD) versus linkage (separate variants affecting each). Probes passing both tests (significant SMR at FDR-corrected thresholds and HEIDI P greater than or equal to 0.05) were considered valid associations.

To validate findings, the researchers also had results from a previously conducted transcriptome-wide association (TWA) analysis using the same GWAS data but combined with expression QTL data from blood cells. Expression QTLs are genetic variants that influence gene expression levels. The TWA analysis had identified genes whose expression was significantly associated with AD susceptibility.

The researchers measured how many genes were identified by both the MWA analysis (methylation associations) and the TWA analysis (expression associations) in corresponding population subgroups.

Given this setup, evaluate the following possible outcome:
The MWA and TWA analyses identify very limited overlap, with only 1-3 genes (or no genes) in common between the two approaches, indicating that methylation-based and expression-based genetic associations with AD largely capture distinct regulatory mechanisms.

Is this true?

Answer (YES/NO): NO